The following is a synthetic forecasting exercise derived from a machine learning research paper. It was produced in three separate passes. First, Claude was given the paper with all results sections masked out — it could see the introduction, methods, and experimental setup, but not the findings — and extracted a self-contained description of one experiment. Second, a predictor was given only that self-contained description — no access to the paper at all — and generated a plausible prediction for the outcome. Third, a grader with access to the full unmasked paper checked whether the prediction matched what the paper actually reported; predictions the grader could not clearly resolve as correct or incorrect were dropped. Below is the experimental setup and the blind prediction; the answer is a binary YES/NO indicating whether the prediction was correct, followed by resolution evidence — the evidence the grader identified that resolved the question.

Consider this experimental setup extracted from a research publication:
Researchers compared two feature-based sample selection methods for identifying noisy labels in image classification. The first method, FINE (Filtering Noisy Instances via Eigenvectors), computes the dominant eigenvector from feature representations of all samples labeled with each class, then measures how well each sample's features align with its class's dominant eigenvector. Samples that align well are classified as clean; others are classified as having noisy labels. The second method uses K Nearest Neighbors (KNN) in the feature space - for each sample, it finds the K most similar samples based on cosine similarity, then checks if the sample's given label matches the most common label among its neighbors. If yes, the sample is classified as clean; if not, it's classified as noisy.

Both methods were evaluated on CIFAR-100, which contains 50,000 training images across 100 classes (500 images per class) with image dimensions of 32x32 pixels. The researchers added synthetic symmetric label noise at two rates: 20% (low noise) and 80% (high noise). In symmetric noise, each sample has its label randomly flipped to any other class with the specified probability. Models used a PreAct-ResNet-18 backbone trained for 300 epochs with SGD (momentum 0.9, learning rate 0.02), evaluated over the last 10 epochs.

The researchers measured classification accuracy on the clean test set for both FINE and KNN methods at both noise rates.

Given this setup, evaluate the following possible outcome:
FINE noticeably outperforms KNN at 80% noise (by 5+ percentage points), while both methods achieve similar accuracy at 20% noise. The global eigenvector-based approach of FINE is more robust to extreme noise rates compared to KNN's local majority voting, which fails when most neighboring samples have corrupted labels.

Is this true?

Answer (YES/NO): NO